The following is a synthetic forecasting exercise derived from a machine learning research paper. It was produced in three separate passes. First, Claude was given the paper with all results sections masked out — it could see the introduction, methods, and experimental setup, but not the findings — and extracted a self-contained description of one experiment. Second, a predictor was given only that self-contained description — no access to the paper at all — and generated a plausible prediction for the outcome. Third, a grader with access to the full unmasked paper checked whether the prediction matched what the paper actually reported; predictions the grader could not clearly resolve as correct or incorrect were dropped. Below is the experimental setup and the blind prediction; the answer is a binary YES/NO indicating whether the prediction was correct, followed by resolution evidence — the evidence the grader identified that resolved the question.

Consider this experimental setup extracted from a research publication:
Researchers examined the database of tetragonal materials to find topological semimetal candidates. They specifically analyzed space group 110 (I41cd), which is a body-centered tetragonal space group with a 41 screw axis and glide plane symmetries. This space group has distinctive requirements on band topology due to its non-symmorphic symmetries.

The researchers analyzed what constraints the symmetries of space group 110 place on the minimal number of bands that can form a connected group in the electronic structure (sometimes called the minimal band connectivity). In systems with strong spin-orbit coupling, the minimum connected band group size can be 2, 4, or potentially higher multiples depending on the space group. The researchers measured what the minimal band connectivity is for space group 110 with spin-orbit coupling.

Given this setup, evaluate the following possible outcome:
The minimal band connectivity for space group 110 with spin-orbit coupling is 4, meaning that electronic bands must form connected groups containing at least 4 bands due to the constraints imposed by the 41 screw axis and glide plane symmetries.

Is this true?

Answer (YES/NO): NO